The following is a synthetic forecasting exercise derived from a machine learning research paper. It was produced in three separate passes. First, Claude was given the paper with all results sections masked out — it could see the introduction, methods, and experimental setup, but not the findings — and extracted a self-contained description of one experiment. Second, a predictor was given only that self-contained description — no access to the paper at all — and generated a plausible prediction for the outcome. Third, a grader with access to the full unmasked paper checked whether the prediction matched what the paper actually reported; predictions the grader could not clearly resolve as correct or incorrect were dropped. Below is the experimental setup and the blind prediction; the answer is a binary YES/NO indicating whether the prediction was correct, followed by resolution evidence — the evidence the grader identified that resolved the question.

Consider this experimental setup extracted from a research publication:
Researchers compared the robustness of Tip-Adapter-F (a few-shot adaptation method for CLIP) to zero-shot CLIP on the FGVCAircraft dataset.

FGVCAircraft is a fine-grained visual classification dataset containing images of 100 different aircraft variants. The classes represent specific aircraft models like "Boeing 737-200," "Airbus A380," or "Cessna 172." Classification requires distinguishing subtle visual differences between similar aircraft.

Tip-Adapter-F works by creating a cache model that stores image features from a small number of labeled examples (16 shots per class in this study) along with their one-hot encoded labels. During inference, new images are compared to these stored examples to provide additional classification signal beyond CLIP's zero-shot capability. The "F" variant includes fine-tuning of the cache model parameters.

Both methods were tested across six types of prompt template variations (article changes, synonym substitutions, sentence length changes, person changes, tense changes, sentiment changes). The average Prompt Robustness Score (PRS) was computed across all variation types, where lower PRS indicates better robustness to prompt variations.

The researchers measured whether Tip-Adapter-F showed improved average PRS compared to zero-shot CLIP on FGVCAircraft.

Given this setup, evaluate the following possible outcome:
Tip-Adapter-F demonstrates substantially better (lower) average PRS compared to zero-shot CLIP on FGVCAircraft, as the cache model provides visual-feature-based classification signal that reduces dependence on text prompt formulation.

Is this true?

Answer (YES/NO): NO